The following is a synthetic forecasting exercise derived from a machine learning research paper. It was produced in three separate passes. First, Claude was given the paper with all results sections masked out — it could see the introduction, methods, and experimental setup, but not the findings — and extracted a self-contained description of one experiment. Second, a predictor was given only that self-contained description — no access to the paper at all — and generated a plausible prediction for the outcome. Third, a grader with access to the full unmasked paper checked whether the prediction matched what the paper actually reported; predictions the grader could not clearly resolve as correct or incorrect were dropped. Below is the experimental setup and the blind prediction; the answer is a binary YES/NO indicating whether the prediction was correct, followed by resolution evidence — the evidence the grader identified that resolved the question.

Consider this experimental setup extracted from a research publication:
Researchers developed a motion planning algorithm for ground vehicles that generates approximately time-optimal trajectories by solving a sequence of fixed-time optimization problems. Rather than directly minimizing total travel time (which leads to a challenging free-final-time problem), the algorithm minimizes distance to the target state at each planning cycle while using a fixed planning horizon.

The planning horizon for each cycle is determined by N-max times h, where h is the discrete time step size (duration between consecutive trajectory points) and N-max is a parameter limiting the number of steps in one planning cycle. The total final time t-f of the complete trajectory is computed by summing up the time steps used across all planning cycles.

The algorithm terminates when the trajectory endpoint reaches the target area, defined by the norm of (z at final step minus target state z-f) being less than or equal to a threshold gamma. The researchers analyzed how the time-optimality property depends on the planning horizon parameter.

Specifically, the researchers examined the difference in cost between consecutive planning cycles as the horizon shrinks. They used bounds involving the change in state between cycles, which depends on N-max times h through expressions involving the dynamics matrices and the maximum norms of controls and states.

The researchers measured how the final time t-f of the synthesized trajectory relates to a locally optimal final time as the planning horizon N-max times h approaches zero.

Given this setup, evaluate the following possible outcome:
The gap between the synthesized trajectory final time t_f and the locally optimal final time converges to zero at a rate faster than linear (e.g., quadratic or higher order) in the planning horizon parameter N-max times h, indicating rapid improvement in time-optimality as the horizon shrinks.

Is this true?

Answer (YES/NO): NO